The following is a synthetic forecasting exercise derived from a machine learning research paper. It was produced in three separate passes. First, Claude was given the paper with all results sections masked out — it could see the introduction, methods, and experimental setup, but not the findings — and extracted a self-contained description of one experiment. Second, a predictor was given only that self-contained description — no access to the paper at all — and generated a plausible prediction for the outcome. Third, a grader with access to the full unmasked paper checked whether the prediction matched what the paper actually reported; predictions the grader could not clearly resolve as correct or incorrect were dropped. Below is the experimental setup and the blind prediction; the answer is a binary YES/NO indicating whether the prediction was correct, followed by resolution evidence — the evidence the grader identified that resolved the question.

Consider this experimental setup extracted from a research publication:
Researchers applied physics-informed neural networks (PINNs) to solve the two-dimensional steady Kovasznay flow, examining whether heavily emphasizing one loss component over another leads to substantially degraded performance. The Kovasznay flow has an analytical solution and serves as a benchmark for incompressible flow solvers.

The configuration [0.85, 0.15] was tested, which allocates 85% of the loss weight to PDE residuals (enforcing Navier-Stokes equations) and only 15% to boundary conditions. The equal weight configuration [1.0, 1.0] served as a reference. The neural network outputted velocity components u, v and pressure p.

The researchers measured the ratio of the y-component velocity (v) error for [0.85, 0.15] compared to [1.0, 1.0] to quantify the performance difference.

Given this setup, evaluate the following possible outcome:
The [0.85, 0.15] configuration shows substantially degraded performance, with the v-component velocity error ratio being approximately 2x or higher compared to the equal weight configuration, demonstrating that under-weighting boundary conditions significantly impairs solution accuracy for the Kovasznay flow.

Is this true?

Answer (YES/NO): YES